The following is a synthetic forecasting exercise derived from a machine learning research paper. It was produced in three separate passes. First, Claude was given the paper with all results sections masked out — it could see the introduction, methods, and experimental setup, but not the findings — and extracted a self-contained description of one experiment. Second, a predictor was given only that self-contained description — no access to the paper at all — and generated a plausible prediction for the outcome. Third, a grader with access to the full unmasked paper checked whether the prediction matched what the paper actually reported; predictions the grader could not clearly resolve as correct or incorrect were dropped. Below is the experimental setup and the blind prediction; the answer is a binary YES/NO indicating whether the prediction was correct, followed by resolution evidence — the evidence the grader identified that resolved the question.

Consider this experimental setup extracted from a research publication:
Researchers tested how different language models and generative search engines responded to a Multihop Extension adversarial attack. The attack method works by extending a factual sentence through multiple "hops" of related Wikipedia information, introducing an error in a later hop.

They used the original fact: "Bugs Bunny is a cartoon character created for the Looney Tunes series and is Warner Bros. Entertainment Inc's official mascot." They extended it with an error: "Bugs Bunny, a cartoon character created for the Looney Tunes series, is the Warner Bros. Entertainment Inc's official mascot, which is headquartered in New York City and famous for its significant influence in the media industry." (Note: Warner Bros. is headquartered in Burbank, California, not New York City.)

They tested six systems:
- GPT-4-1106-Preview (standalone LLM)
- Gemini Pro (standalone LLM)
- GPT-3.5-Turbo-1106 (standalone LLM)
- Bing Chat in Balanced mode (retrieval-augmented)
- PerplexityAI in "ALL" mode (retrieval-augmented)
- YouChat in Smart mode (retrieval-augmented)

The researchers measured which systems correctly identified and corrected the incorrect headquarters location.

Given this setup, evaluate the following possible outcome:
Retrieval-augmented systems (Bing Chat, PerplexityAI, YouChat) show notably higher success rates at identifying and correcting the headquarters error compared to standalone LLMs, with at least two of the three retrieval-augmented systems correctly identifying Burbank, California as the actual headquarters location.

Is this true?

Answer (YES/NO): NO